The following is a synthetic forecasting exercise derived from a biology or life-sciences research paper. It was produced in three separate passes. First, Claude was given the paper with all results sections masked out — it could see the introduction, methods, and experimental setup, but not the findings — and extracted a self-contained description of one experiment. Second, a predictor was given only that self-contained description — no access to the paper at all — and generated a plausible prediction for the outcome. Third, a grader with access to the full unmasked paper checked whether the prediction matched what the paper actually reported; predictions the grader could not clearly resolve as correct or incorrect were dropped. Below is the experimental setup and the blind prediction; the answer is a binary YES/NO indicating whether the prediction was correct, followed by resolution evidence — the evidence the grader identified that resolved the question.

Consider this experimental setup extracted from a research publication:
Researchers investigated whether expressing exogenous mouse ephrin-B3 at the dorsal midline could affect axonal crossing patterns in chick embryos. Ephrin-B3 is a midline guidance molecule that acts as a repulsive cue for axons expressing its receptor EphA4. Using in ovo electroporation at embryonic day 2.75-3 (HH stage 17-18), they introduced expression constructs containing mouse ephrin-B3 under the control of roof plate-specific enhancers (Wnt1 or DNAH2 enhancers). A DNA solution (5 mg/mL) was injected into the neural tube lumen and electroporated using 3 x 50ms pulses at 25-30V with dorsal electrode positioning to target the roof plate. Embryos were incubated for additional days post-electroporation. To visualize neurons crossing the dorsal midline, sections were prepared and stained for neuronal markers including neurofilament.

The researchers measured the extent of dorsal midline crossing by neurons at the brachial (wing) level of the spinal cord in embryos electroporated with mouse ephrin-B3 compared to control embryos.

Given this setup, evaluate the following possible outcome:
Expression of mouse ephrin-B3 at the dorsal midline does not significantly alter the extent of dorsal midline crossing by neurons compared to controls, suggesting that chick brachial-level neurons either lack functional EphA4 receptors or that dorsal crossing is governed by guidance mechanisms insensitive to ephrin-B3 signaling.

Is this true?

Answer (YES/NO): NO